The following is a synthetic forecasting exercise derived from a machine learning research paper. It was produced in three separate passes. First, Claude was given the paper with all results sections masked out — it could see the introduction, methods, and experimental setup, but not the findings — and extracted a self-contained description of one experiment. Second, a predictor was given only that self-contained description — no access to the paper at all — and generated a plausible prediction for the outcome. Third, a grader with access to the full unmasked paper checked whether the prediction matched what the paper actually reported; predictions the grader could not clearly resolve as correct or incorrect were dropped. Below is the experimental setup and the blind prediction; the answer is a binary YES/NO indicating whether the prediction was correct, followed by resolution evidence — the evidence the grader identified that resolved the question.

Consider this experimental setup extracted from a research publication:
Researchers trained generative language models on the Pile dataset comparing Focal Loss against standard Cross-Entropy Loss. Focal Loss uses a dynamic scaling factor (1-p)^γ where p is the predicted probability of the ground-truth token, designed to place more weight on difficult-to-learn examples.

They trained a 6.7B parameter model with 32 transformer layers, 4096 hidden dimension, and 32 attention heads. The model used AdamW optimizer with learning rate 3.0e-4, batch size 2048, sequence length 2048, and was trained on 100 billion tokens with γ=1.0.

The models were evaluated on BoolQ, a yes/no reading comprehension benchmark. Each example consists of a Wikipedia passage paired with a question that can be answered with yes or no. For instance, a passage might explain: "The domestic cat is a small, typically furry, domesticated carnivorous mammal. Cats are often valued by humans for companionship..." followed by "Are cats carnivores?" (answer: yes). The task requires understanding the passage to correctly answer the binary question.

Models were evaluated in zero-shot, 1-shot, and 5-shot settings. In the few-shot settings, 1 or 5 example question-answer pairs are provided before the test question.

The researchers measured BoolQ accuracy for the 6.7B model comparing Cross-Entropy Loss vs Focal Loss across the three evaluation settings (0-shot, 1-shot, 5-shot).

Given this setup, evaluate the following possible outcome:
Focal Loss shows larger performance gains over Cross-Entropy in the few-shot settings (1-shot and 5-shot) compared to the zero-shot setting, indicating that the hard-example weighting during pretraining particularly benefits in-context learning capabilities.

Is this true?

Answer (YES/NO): NO